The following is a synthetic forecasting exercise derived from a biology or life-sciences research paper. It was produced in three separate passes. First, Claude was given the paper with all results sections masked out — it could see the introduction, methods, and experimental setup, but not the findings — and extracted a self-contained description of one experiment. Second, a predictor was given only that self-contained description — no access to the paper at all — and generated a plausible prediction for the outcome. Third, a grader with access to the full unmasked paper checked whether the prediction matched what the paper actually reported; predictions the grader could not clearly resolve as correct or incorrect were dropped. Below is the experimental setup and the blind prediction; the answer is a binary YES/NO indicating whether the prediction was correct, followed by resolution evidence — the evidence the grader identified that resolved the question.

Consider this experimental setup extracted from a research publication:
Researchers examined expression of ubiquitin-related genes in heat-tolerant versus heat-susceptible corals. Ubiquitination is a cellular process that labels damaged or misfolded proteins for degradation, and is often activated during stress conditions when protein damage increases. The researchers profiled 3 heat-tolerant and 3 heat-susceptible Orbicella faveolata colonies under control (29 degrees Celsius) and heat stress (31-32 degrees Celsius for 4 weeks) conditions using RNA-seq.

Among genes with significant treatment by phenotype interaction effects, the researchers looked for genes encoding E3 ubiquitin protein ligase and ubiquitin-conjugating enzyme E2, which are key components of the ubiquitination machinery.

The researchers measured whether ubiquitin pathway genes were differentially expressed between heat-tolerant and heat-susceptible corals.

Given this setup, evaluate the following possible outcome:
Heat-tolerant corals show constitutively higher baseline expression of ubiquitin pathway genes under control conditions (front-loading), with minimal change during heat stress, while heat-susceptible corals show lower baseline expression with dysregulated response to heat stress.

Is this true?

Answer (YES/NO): NO